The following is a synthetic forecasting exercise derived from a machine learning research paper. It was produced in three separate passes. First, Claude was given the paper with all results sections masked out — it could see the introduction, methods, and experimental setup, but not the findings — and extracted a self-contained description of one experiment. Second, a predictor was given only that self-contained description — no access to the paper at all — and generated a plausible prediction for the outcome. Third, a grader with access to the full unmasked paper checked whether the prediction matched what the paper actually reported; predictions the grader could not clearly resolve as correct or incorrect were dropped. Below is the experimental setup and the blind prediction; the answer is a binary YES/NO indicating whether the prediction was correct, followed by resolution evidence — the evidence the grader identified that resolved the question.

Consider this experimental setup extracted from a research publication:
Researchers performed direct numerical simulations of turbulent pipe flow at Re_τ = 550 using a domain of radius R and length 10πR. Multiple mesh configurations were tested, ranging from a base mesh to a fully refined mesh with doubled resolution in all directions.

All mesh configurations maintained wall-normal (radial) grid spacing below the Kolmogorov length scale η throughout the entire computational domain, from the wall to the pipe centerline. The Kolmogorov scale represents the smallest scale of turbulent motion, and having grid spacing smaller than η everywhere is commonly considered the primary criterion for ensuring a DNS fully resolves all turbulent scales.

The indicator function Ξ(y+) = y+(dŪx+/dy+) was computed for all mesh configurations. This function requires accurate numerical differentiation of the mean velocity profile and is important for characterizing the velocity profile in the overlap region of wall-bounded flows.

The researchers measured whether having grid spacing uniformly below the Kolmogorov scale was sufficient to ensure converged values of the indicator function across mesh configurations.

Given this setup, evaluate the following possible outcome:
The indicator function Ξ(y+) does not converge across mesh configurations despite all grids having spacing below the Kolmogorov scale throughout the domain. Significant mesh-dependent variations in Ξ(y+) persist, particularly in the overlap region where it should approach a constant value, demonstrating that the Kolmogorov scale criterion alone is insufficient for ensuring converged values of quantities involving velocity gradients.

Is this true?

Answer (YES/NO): YES